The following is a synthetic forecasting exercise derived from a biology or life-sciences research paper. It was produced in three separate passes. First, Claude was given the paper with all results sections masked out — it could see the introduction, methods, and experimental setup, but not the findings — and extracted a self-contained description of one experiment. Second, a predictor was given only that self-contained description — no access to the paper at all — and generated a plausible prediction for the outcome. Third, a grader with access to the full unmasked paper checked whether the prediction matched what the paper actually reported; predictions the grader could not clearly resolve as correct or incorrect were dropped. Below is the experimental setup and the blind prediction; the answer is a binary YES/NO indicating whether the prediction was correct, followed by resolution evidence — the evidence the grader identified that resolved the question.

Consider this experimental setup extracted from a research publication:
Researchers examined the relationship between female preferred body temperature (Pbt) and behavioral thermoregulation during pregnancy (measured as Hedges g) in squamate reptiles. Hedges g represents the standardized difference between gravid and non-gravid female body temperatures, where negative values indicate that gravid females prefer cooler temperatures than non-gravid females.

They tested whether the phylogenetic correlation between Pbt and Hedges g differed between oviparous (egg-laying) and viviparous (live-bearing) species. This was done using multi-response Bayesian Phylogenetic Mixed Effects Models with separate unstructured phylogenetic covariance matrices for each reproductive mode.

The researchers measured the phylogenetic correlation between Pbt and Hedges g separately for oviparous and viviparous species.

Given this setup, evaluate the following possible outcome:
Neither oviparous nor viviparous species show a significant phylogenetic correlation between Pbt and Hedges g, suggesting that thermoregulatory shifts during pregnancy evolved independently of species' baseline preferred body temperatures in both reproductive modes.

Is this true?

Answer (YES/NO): NO